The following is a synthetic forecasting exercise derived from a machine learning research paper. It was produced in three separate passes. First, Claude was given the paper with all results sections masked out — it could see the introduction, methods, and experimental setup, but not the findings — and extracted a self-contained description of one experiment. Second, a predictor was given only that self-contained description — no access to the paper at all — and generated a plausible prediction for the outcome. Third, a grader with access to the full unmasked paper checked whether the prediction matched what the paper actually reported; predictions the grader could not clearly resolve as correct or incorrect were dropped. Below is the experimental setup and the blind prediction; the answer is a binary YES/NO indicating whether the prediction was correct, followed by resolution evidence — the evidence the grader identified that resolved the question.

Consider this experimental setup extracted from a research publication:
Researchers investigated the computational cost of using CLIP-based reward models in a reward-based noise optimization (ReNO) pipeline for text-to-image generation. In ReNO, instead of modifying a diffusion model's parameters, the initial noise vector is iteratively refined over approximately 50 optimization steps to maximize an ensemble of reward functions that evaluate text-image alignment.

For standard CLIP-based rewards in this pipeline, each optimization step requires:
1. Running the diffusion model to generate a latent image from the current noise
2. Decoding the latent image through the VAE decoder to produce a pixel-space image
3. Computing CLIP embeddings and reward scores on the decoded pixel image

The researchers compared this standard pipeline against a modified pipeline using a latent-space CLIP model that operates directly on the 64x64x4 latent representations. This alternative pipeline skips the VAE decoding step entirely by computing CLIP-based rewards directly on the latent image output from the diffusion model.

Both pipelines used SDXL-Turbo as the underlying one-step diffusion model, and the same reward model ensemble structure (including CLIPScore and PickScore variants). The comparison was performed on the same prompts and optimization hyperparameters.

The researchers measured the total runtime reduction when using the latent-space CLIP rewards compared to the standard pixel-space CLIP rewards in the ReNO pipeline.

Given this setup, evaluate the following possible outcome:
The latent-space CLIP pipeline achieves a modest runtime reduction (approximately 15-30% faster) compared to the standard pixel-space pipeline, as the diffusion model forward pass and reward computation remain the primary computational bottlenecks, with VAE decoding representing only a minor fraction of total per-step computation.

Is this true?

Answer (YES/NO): YES